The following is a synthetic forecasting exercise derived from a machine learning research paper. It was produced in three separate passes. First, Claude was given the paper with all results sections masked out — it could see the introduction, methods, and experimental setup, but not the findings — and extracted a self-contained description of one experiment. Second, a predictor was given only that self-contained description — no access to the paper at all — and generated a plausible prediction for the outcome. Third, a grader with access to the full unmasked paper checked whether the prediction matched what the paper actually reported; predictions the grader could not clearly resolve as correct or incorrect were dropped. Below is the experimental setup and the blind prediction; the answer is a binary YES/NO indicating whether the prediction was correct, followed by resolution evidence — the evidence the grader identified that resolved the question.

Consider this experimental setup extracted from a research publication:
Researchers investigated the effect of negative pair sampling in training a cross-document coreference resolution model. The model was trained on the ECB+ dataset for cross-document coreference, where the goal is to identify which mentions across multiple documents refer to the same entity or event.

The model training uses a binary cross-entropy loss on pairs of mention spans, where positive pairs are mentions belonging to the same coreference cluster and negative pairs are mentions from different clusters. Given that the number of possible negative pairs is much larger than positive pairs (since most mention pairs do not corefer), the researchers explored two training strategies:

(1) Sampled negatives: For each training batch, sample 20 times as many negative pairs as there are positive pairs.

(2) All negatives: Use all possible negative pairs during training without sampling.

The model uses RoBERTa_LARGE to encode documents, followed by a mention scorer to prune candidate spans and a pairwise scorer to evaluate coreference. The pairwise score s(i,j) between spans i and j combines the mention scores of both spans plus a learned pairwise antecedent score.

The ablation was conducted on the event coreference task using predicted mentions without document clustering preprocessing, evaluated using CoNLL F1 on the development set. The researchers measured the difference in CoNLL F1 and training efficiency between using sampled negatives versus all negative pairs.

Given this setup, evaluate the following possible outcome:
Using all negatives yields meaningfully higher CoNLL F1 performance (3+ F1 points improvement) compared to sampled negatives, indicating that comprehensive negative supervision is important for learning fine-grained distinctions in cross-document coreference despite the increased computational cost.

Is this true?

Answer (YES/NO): NO